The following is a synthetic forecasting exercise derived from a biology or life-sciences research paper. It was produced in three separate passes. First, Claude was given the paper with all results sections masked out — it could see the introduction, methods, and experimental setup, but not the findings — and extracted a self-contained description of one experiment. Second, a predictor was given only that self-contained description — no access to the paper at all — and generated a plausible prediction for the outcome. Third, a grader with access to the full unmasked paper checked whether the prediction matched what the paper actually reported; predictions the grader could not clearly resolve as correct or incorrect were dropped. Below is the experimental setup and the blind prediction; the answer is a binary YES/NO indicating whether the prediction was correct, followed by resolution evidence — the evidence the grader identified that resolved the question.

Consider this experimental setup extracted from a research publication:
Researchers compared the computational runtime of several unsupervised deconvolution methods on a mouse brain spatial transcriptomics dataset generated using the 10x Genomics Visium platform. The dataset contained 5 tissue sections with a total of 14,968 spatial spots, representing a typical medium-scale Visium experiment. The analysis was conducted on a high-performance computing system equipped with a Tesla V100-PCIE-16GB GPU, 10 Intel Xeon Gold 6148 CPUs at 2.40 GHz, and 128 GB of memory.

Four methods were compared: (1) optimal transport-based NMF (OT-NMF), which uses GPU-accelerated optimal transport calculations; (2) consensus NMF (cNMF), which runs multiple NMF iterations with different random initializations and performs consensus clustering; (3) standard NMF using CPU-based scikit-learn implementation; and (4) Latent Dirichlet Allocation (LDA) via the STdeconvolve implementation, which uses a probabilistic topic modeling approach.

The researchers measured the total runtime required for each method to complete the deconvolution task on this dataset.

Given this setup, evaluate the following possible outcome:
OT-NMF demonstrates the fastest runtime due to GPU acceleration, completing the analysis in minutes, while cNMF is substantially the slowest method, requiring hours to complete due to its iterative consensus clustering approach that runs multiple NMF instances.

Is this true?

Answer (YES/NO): NO